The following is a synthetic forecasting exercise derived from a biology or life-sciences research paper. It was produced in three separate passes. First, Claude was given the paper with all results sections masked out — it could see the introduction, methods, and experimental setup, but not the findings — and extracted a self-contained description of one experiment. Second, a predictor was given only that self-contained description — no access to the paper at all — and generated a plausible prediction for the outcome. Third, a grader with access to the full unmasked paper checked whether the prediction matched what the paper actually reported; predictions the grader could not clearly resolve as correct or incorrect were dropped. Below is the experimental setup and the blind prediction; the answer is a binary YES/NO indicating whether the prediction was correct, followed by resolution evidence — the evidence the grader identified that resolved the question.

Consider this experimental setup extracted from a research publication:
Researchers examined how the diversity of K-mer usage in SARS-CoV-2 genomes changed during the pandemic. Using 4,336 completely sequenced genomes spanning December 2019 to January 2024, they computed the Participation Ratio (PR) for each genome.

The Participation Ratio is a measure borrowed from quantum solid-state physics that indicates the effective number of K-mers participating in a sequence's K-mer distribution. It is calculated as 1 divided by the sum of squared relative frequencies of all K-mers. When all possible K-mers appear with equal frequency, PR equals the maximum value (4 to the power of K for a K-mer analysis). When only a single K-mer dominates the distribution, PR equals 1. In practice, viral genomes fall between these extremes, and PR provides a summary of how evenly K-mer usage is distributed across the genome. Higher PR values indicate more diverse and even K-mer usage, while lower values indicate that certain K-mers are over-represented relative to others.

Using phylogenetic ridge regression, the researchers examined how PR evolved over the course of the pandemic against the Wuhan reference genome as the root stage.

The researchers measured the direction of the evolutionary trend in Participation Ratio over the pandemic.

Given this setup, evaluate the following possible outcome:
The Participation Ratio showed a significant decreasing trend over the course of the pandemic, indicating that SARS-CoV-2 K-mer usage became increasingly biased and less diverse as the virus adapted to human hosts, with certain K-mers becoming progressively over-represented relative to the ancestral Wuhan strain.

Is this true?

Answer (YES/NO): YES